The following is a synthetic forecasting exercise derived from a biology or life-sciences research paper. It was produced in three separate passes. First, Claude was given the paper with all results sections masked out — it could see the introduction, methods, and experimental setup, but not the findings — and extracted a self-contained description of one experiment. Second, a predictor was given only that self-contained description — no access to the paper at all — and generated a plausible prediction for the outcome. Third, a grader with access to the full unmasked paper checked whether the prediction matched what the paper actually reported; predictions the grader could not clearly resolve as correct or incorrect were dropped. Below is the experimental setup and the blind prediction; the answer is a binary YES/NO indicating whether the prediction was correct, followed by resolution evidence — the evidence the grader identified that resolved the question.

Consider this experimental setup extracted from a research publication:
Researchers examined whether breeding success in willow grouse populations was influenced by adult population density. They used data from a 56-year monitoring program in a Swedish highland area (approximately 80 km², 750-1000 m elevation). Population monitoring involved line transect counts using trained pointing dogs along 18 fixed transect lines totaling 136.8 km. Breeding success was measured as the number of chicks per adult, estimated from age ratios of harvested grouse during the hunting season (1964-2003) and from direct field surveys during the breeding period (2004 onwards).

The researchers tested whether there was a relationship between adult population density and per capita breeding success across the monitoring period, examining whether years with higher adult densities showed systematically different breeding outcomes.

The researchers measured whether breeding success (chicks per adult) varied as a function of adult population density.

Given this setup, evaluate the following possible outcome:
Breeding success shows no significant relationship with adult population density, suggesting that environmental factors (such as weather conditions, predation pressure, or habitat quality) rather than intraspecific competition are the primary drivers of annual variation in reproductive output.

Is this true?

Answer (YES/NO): YES